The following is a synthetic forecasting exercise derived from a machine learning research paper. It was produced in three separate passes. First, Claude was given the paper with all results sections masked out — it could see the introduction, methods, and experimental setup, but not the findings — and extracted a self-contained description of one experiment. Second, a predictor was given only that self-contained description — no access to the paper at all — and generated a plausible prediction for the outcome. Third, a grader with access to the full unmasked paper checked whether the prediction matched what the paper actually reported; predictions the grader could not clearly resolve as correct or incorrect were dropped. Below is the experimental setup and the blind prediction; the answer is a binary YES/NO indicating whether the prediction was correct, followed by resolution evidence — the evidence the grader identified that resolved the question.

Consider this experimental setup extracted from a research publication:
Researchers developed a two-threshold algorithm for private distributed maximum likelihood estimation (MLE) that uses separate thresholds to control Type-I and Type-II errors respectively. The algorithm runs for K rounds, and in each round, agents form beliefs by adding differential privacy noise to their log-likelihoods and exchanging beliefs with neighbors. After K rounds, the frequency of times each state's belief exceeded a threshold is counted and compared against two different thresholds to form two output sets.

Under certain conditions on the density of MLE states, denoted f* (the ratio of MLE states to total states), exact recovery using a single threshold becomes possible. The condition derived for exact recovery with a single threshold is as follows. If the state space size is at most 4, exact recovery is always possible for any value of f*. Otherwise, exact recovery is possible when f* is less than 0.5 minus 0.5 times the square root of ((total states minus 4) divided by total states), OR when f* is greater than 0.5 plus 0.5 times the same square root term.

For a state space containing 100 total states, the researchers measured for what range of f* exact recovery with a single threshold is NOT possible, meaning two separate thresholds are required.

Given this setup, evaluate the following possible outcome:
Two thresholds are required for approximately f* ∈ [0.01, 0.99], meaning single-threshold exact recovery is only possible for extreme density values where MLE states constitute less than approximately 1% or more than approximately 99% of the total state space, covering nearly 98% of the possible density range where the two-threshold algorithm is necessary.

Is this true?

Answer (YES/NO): YES